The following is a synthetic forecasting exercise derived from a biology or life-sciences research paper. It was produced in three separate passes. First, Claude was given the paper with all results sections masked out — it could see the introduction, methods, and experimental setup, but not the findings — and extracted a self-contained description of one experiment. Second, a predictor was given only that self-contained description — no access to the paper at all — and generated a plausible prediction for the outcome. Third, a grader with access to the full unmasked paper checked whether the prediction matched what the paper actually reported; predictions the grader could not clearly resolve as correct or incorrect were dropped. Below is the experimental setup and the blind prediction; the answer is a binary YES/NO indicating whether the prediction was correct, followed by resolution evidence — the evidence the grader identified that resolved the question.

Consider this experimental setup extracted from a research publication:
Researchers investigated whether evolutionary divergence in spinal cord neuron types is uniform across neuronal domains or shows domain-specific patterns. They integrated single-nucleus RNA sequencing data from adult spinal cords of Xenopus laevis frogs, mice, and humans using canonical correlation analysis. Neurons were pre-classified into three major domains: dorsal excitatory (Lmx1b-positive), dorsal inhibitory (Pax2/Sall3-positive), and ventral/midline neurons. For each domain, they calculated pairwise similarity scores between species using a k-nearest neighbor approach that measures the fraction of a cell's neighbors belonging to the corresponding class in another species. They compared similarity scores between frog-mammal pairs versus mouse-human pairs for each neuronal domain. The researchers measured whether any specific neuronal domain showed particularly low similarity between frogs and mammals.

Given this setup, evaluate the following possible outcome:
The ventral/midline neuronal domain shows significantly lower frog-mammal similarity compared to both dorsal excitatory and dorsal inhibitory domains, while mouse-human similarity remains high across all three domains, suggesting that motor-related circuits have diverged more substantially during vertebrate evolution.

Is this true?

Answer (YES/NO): NO